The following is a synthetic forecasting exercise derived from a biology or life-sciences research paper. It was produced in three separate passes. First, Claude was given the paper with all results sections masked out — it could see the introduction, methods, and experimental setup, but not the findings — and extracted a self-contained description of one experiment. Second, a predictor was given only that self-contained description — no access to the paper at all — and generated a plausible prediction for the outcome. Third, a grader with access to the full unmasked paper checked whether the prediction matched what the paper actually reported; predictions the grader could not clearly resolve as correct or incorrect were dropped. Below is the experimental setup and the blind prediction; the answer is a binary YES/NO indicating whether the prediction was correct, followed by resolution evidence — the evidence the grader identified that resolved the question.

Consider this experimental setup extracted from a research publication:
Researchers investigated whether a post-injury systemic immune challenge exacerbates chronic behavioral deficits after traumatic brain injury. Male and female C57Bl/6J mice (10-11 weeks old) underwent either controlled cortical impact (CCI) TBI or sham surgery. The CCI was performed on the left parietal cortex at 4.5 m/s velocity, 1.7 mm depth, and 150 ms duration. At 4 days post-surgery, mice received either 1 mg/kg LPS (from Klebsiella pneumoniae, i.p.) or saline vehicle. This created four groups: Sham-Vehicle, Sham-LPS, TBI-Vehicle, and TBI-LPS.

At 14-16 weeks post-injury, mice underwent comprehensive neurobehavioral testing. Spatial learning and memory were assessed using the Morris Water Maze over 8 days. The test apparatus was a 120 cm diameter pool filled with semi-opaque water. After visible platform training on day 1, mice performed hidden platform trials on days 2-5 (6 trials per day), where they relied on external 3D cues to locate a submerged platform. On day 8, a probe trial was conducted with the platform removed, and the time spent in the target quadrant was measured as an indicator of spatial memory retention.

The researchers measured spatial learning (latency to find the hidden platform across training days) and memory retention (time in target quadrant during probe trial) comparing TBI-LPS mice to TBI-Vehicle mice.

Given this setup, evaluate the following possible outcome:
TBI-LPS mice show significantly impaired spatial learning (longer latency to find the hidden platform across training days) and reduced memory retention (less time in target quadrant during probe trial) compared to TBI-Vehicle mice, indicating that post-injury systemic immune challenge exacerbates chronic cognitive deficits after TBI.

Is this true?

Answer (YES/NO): NO